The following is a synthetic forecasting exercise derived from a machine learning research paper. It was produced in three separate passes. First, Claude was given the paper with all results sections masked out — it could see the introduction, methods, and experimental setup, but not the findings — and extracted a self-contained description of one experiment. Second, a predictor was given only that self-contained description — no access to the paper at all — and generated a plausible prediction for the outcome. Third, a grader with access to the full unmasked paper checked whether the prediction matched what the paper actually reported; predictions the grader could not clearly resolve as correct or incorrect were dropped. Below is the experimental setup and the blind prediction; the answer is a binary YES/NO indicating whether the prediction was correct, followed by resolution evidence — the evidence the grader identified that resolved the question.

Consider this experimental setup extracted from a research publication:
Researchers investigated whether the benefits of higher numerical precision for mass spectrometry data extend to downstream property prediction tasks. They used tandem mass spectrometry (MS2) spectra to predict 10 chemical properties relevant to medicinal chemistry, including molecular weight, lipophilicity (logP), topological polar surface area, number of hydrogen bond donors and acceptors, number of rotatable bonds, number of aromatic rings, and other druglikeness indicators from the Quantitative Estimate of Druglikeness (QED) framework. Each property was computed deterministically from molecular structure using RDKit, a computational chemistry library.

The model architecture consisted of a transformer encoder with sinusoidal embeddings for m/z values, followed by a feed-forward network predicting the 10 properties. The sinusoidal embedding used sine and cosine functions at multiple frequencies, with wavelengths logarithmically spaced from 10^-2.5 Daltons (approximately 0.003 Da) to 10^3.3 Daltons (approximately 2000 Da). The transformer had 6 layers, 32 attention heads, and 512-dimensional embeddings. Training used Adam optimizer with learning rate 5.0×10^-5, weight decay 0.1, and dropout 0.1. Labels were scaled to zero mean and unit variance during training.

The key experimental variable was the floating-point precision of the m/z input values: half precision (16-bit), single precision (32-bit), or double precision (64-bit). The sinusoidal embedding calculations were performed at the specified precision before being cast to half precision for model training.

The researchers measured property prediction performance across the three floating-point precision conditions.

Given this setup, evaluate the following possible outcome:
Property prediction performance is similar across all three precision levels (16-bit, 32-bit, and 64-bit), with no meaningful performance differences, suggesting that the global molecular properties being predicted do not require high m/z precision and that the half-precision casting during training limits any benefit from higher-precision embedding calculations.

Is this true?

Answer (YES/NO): NO